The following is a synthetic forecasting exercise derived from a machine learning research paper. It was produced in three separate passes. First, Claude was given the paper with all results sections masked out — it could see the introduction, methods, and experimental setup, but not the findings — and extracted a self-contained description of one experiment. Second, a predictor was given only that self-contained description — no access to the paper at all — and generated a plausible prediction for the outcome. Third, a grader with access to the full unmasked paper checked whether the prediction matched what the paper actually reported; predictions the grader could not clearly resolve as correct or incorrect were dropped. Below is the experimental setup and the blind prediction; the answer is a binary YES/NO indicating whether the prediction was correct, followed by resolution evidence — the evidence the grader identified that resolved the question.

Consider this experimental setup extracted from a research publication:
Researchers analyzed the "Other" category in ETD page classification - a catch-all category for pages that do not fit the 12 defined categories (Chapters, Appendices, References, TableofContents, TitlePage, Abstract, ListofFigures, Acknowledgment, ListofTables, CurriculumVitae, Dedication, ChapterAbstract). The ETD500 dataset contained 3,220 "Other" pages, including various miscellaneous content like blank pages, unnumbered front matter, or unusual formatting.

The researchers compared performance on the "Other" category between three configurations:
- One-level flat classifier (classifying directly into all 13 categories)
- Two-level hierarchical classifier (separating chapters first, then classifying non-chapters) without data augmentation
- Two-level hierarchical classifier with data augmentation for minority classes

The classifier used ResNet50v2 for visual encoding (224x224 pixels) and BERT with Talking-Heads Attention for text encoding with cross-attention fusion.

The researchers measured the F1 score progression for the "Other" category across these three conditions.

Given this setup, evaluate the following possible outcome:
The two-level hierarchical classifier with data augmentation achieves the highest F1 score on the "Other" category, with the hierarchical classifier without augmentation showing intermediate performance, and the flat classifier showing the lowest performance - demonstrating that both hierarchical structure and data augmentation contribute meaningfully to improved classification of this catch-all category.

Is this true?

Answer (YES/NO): NO